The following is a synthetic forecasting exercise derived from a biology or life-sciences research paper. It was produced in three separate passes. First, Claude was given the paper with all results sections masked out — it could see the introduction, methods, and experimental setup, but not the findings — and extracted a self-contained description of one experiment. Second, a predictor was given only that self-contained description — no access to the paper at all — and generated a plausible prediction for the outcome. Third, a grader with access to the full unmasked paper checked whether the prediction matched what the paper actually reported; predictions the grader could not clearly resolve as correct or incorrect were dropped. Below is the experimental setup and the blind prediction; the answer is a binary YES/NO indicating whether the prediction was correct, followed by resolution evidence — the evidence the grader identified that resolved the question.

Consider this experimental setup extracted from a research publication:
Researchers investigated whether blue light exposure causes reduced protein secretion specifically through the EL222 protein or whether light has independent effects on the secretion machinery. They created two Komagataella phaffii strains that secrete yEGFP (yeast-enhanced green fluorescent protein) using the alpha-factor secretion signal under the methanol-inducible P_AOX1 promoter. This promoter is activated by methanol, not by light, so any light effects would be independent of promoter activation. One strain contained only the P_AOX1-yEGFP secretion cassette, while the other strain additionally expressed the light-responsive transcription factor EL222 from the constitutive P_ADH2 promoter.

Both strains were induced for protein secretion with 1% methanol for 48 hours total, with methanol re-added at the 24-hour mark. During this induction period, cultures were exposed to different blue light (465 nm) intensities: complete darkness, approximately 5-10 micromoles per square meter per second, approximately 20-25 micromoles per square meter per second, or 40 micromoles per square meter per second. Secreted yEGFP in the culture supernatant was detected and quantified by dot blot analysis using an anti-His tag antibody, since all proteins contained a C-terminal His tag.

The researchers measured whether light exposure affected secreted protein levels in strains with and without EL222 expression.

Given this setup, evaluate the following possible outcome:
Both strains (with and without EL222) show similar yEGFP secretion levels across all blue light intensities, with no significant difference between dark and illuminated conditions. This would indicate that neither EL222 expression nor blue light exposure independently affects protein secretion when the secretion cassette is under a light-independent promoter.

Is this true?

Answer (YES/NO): NO